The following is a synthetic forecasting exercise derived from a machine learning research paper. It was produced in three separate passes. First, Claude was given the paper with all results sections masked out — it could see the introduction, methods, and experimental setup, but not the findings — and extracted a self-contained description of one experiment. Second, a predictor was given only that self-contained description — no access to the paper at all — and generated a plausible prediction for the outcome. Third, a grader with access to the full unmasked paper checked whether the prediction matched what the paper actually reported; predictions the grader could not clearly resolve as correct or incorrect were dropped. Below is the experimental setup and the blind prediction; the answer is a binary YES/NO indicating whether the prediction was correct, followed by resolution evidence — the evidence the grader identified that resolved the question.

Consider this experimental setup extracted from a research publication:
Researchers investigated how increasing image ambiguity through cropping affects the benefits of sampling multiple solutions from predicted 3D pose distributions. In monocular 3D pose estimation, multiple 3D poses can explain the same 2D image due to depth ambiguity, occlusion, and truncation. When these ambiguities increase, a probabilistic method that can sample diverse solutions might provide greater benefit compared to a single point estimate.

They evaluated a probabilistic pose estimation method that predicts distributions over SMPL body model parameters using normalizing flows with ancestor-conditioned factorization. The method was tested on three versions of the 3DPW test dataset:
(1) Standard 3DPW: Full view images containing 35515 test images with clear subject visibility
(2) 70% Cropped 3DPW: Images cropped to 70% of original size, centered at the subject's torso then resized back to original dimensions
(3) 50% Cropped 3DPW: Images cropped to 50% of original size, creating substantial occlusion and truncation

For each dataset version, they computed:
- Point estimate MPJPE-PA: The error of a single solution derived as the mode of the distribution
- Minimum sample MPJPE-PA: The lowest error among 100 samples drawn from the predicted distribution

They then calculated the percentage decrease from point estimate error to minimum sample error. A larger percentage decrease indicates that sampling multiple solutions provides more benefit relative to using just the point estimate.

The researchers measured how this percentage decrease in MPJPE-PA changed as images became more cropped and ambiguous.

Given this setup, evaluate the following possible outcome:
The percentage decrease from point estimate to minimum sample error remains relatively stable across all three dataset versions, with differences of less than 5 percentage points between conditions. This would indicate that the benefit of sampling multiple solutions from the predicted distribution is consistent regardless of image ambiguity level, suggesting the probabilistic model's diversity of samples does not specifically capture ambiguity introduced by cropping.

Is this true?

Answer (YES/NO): NO